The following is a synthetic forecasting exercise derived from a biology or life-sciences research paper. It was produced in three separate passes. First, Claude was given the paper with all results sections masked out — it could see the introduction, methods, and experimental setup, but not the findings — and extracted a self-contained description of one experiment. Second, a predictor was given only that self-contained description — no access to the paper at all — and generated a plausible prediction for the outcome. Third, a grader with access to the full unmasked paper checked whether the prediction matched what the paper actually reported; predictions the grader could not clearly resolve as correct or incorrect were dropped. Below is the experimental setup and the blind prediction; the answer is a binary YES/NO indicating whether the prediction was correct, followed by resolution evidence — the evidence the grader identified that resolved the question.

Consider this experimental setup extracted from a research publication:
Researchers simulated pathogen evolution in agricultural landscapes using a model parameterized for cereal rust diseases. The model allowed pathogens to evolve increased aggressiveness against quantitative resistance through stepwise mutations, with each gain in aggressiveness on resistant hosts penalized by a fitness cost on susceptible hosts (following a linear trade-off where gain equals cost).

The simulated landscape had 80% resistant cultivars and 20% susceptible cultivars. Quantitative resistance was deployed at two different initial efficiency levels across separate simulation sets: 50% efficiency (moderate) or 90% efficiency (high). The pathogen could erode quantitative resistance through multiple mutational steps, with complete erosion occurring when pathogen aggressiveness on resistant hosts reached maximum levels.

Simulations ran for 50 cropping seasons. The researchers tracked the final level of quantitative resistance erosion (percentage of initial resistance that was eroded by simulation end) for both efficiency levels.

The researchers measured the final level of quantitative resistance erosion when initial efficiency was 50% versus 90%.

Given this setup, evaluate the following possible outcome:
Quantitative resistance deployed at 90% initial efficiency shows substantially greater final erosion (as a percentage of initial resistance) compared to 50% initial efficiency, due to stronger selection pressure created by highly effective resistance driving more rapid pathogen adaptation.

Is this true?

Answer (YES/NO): YES